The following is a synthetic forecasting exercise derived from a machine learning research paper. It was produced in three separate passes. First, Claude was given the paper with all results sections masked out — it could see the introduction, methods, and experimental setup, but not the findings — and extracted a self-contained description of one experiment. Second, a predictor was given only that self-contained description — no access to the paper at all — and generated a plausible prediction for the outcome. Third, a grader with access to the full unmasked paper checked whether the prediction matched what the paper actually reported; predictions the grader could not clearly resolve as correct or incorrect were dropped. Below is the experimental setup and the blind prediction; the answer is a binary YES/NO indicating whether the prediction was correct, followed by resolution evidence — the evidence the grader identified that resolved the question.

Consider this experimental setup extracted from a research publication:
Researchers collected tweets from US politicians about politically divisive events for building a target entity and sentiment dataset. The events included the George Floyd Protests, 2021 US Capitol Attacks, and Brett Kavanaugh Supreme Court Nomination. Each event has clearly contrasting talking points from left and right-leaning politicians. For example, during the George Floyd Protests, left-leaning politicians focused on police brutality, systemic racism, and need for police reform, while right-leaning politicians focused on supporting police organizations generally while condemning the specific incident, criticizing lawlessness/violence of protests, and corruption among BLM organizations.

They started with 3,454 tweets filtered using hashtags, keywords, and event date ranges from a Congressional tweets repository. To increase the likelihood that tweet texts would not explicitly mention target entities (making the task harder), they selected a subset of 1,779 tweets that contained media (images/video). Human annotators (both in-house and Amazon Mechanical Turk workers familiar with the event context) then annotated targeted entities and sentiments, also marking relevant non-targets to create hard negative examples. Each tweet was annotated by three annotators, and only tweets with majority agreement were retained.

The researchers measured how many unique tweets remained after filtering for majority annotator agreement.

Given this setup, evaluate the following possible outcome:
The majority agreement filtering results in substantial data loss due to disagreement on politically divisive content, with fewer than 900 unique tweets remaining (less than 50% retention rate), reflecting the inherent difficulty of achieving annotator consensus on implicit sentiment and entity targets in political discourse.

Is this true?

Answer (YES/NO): YES